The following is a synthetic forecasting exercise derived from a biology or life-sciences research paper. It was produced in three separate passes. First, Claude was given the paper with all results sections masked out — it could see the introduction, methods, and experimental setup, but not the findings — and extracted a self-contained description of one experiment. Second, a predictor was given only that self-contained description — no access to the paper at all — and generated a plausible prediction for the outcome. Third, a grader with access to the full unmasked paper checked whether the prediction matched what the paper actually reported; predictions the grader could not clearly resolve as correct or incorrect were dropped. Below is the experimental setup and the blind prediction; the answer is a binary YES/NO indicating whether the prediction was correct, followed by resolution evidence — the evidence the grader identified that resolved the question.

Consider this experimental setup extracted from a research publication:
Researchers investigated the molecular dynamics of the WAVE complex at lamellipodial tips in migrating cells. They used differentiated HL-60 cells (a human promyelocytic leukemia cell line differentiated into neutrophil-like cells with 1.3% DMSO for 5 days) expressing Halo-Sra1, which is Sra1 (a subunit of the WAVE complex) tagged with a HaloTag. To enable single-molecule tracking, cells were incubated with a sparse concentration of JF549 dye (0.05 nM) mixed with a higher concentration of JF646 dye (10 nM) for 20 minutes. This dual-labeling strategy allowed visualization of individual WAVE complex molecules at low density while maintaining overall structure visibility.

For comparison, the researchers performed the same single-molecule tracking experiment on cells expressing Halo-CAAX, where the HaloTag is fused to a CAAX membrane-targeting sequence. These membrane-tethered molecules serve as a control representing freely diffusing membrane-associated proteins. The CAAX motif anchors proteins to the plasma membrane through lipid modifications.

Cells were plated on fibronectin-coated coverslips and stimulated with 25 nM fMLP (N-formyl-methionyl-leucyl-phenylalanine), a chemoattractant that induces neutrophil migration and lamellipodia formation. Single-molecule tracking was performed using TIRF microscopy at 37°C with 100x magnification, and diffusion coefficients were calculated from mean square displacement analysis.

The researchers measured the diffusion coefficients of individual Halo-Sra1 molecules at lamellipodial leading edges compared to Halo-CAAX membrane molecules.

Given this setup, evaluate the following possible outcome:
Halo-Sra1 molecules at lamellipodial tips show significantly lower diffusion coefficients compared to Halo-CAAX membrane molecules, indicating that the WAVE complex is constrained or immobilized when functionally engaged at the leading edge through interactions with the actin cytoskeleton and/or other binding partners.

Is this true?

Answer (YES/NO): NO